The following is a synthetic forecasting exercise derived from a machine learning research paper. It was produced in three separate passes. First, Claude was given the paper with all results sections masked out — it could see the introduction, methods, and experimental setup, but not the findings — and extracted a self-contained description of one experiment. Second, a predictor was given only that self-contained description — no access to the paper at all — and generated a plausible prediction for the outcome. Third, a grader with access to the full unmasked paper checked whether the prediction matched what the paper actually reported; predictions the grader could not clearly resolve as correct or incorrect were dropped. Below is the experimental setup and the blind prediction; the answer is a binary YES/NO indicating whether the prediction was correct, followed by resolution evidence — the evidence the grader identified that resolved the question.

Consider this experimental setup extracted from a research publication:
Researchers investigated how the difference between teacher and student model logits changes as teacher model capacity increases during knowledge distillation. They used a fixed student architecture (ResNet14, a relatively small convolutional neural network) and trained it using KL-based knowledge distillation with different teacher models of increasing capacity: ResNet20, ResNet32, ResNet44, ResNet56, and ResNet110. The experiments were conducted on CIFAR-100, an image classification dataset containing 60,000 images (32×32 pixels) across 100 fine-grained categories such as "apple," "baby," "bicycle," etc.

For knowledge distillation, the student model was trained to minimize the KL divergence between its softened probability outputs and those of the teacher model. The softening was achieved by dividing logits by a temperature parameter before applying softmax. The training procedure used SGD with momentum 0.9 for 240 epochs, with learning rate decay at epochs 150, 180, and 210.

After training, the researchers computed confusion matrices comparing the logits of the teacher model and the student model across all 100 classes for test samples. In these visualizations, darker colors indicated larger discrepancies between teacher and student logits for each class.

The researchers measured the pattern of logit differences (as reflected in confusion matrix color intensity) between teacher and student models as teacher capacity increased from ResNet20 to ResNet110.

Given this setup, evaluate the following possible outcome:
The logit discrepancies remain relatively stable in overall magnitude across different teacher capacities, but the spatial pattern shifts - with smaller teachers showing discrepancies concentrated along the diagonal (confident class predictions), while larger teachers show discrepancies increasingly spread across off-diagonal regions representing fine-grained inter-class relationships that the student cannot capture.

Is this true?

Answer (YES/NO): NO